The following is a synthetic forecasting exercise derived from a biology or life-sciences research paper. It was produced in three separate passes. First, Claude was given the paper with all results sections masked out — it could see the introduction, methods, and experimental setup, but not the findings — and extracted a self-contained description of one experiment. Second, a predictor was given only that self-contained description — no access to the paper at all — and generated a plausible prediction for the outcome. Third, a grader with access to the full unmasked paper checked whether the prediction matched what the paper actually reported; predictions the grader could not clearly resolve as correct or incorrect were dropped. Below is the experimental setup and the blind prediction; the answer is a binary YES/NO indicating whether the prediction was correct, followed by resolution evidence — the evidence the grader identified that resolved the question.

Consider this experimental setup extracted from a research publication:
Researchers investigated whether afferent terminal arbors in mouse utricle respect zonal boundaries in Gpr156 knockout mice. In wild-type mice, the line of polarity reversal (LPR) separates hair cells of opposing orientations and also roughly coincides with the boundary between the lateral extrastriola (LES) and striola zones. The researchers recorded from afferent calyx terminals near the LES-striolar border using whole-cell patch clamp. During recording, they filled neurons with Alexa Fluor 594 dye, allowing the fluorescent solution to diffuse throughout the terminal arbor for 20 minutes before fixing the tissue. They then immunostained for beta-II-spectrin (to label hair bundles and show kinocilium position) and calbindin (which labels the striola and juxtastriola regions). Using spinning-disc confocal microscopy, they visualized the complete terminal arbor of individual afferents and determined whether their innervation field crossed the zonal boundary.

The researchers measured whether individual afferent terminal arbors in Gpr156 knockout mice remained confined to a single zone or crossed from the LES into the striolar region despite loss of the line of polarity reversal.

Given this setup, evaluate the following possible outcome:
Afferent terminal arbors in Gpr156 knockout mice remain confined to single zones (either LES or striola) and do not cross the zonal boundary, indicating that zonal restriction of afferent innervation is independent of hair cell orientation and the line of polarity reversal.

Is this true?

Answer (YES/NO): YES